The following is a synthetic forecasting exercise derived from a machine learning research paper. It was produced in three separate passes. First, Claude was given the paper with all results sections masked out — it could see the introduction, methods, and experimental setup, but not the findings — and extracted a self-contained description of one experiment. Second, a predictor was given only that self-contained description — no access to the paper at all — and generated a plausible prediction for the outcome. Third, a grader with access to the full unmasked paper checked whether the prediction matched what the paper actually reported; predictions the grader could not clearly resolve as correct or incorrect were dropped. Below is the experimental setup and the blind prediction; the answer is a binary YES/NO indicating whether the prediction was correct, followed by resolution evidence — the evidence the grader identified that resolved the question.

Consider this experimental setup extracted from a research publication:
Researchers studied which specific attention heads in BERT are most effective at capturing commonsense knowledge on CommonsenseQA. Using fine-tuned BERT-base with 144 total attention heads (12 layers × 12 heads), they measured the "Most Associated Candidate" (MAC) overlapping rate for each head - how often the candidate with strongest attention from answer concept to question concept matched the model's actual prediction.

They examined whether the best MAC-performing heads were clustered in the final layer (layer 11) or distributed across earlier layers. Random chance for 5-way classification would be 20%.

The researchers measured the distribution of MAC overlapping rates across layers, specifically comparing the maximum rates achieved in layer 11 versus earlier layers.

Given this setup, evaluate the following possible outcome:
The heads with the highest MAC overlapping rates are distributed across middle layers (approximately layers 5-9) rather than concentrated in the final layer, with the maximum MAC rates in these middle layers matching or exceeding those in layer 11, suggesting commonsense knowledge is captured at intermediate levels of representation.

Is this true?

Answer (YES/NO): NO